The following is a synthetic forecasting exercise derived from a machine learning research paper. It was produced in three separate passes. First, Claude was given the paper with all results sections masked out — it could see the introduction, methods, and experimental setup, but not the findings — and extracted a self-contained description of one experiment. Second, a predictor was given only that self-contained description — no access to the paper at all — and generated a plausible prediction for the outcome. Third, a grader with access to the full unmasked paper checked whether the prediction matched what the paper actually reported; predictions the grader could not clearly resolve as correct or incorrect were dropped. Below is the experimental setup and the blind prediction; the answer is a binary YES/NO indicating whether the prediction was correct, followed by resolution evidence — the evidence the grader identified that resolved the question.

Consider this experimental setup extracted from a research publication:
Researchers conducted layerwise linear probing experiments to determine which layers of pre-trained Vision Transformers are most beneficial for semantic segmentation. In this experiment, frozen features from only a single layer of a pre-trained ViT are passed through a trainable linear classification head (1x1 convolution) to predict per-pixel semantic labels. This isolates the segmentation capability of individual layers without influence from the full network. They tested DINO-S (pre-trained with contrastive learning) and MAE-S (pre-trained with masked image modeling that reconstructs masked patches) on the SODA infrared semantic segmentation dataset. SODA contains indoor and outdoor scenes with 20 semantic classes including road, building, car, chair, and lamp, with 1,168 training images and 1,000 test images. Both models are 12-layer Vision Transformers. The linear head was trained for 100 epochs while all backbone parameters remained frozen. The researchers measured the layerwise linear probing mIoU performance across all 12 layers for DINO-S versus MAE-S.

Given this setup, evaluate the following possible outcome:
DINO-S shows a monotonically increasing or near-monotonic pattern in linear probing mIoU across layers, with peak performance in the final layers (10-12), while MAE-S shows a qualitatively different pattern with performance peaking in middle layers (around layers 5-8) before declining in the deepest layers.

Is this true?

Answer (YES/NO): NO